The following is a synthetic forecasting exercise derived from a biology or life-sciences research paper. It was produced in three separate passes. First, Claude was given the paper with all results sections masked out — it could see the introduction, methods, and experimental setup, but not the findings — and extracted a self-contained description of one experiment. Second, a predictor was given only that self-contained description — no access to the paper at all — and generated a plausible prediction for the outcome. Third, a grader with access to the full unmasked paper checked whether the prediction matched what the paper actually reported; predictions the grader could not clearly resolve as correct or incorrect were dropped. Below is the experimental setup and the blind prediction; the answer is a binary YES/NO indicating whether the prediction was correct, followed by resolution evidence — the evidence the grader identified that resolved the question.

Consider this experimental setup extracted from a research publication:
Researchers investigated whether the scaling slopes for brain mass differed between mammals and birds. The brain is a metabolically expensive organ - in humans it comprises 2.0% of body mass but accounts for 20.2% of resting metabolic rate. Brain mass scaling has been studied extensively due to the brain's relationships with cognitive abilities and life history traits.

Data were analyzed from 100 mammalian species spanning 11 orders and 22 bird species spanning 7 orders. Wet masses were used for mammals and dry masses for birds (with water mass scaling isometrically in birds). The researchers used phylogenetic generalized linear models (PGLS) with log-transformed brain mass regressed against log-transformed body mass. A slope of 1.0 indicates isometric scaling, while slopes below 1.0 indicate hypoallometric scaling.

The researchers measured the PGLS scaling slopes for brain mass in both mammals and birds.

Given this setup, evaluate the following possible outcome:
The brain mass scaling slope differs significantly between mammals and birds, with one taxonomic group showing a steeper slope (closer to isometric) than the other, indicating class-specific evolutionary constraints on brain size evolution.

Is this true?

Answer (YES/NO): NO